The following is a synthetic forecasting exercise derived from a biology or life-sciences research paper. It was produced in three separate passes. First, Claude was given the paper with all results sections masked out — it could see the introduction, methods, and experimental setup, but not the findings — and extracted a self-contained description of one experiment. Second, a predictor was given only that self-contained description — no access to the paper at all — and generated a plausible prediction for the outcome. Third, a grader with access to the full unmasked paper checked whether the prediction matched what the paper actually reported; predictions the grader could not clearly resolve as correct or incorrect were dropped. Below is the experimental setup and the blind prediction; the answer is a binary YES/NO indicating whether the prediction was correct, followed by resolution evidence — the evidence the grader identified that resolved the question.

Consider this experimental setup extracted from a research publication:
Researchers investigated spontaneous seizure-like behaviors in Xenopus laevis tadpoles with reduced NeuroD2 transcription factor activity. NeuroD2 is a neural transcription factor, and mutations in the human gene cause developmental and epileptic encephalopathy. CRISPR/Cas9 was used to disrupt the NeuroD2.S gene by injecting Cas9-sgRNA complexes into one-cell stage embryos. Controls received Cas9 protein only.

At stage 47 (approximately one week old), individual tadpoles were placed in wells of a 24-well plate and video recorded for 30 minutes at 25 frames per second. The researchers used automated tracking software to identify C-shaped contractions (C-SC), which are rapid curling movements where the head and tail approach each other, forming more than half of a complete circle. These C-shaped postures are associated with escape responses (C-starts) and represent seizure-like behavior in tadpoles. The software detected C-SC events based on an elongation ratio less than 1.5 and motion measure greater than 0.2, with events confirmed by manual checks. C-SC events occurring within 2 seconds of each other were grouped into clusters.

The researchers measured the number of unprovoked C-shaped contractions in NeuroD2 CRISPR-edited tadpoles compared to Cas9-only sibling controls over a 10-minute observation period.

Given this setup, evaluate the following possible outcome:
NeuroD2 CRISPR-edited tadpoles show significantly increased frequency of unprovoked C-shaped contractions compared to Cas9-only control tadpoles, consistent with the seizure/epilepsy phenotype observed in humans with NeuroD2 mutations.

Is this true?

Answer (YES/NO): YES